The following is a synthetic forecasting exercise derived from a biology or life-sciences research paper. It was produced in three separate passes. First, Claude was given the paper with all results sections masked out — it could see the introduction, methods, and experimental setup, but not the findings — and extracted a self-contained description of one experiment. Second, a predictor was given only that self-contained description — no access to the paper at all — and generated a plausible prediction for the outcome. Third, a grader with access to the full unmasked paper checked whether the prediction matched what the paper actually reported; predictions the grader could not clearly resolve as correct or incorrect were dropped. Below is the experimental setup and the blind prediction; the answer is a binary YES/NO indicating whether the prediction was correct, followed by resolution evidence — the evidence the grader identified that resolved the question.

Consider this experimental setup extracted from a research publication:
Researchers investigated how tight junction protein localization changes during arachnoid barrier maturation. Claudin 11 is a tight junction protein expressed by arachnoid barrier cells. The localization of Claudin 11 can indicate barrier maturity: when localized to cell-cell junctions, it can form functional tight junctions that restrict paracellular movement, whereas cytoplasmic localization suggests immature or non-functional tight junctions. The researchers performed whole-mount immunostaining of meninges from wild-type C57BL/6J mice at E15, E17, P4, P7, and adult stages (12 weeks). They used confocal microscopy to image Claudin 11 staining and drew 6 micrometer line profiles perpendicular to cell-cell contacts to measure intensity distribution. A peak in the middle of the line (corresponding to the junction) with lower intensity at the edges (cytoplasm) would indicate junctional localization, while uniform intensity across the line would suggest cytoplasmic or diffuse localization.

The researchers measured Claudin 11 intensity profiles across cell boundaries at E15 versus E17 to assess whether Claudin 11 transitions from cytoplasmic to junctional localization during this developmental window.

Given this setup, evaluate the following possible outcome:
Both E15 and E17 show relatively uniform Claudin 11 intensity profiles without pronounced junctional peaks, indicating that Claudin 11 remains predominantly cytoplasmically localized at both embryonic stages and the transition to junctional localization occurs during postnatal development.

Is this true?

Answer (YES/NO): NO